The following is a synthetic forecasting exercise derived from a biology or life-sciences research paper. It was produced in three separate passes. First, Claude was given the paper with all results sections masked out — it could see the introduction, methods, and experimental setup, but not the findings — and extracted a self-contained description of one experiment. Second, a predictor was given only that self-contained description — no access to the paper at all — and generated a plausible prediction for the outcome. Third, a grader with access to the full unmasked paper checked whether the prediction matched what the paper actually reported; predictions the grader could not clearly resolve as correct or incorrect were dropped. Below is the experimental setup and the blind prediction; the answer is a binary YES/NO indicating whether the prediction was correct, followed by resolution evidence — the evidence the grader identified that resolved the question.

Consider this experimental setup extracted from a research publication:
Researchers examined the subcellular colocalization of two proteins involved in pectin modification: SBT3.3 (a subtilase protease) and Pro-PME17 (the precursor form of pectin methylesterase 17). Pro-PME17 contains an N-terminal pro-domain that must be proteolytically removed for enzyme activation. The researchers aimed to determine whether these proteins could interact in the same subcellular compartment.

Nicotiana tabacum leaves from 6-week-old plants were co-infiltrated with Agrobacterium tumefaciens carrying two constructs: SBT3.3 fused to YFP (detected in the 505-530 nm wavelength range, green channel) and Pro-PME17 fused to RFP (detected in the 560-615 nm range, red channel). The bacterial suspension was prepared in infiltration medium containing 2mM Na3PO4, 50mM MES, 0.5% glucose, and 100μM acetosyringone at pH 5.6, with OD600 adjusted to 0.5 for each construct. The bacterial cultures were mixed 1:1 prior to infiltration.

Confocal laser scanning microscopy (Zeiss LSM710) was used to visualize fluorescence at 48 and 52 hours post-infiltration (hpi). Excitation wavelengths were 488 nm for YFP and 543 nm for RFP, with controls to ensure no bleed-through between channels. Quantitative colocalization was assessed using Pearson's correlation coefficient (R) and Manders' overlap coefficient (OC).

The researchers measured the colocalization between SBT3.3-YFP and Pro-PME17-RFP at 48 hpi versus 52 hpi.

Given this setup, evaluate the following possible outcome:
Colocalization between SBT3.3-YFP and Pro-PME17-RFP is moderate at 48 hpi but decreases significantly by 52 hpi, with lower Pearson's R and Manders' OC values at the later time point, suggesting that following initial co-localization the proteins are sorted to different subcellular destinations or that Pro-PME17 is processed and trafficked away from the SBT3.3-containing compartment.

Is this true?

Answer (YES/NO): NO